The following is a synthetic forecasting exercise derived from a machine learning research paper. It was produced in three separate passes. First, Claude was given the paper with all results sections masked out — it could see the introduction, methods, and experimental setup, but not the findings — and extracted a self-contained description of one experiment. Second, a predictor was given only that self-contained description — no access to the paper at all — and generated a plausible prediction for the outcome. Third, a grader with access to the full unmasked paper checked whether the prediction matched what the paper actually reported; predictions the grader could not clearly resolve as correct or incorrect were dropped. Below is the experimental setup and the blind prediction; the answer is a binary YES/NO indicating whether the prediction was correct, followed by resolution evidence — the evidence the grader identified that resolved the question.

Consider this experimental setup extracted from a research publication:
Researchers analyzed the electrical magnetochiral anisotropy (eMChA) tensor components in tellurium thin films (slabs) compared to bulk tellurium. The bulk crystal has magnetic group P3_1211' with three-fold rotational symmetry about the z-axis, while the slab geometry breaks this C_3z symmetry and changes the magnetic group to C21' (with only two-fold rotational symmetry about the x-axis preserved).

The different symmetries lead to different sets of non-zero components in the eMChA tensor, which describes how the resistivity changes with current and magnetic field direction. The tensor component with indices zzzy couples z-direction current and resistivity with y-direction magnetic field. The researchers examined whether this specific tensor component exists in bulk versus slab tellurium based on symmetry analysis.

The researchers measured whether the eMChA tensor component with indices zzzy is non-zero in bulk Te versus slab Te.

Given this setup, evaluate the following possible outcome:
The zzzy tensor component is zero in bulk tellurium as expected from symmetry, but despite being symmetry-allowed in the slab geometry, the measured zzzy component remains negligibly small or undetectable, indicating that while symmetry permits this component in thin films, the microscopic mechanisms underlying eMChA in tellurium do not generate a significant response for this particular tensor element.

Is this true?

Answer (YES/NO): NO